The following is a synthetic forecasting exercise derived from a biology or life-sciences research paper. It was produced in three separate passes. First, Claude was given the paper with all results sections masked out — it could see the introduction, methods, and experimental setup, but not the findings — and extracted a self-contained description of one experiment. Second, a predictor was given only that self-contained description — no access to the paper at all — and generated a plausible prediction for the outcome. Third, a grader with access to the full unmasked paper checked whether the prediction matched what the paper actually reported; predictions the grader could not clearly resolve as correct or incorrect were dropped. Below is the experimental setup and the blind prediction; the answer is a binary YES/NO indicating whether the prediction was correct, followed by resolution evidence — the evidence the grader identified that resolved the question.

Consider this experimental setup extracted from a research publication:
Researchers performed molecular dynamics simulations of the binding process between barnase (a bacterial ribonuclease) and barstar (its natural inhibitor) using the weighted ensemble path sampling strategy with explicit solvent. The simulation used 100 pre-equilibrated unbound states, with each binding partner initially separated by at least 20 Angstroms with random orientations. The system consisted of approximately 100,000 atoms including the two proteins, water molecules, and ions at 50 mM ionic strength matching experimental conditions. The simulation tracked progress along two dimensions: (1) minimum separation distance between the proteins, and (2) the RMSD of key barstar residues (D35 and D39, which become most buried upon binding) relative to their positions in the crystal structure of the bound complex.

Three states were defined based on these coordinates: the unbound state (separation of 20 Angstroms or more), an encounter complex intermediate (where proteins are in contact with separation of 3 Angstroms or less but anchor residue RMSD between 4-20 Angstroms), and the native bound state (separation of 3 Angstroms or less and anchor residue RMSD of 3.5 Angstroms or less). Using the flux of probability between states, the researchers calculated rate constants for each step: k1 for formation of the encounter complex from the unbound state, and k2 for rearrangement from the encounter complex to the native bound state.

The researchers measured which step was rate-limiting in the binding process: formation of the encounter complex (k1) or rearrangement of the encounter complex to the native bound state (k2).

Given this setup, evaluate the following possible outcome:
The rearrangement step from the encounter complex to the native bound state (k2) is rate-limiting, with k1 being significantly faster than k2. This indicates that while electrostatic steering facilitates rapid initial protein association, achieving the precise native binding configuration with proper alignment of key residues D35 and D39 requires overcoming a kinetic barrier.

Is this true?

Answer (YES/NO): NO